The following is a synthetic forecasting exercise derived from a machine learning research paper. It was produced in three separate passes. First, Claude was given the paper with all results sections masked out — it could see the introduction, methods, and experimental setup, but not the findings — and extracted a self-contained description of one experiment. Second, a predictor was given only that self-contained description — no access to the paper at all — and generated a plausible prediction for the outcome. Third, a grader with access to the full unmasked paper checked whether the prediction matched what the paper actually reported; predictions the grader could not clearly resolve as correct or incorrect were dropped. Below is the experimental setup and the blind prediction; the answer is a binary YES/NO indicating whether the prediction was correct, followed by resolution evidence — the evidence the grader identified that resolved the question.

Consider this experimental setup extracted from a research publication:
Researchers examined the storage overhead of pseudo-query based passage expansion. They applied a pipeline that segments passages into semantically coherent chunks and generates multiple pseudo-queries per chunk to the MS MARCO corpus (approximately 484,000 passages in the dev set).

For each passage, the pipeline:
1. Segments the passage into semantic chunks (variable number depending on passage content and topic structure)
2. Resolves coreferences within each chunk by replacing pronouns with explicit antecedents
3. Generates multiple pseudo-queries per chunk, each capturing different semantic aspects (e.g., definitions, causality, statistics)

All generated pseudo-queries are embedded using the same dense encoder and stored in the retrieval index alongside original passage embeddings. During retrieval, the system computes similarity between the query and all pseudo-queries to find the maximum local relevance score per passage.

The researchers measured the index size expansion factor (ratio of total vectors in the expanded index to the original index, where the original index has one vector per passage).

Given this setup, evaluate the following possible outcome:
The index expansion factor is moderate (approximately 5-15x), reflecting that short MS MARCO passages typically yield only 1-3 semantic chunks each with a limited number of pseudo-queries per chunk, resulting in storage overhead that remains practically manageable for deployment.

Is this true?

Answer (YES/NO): NO